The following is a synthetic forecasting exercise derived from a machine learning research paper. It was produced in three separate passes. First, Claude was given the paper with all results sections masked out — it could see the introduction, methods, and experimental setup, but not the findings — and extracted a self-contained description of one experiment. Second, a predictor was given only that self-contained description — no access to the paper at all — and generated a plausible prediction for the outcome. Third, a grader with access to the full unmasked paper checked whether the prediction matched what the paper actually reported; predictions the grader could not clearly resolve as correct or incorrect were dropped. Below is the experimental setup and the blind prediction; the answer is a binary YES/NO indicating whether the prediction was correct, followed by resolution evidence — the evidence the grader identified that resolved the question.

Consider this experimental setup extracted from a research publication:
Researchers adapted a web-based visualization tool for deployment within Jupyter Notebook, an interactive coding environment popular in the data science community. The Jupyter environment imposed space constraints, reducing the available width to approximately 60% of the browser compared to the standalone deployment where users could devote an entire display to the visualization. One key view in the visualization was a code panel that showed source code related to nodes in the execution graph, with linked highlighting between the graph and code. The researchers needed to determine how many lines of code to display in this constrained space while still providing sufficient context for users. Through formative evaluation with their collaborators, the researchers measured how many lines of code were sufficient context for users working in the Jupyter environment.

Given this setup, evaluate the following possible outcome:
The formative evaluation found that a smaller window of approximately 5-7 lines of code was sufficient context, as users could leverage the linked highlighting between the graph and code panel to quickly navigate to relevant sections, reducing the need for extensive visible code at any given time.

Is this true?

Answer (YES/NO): NO